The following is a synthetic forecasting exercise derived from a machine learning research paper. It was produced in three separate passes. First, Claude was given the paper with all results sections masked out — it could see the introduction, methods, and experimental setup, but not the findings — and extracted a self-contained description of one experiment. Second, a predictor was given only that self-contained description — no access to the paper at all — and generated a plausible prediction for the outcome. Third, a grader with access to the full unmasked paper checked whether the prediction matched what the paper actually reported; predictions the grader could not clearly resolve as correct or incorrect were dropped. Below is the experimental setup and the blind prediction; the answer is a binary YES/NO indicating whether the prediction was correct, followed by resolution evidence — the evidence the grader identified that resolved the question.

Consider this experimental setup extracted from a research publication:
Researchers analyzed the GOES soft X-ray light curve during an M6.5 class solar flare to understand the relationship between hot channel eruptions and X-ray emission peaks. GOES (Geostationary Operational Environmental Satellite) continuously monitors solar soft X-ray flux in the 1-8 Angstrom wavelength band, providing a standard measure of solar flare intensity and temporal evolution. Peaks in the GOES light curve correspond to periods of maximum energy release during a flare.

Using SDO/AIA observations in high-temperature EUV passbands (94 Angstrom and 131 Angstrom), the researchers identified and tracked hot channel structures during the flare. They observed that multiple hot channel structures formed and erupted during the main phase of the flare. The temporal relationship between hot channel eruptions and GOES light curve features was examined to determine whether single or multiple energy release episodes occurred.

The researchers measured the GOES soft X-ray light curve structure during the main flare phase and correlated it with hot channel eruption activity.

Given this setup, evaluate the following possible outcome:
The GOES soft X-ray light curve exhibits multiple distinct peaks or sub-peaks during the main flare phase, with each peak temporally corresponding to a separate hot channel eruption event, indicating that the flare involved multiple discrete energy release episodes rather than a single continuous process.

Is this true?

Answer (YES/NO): YES